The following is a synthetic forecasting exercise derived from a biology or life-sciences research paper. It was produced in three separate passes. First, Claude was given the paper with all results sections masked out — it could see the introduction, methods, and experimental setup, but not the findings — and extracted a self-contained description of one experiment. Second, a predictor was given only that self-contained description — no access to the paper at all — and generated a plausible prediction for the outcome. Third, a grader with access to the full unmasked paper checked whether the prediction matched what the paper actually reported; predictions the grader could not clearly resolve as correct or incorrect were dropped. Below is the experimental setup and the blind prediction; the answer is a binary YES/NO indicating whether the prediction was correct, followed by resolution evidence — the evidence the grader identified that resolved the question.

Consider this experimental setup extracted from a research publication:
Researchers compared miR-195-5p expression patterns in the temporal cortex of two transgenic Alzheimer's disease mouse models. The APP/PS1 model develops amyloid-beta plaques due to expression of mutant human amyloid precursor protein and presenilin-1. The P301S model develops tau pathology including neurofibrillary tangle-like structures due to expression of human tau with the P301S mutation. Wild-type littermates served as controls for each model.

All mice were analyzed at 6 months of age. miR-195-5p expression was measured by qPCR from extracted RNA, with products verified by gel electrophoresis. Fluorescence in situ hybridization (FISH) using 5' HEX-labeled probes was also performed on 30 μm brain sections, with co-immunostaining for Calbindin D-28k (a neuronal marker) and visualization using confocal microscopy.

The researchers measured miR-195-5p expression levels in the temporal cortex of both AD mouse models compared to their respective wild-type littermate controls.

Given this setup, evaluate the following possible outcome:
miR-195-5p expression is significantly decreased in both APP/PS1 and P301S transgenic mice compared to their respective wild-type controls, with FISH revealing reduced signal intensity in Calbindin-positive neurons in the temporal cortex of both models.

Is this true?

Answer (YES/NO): NO